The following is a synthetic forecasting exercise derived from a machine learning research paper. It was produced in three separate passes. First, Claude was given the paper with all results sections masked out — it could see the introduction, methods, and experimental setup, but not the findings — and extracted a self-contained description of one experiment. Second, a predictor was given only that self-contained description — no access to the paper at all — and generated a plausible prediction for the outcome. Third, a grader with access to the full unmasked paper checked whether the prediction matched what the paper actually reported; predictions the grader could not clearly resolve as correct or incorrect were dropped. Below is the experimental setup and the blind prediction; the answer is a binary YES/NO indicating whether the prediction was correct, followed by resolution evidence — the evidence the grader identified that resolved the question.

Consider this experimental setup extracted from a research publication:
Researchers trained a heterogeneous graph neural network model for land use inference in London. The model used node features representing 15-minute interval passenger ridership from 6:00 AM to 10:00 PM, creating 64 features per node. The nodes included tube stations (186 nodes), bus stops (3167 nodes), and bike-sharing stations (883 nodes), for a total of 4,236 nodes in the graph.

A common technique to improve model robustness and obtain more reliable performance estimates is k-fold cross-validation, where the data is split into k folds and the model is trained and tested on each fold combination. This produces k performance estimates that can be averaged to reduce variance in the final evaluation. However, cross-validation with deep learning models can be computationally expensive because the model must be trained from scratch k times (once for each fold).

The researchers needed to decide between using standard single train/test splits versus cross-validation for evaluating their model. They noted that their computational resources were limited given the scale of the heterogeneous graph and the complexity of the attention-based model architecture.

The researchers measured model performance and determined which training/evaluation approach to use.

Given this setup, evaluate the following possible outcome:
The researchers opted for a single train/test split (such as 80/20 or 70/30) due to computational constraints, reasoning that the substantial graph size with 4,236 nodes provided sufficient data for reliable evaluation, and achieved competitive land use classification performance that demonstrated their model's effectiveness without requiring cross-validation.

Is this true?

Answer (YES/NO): NO